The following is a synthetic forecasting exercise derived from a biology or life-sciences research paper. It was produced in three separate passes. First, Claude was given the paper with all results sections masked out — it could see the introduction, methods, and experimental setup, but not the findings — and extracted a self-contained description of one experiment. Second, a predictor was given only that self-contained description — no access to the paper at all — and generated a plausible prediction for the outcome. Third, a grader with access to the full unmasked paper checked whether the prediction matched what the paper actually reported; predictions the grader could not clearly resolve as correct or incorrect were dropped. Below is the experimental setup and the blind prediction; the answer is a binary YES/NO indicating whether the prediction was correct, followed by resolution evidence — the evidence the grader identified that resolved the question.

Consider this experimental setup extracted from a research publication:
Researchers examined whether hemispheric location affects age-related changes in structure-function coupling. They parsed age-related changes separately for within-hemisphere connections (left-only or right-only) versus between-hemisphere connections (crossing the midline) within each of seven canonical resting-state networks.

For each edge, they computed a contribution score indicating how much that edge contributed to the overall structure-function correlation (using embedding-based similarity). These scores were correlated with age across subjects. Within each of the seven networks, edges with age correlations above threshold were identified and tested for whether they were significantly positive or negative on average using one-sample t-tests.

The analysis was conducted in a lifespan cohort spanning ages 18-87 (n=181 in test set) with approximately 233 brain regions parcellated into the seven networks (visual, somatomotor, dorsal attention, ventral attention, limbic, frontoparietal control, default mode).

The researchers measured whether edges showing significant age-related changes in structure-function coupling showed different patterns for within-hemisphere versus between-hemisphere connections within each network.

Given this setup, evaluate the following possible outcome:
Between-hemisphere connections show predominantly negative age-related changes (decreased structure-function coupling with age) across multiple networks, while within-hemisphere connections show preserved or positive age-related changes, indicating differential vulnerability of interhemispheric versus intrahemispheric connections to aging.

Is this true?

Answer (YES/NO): NO